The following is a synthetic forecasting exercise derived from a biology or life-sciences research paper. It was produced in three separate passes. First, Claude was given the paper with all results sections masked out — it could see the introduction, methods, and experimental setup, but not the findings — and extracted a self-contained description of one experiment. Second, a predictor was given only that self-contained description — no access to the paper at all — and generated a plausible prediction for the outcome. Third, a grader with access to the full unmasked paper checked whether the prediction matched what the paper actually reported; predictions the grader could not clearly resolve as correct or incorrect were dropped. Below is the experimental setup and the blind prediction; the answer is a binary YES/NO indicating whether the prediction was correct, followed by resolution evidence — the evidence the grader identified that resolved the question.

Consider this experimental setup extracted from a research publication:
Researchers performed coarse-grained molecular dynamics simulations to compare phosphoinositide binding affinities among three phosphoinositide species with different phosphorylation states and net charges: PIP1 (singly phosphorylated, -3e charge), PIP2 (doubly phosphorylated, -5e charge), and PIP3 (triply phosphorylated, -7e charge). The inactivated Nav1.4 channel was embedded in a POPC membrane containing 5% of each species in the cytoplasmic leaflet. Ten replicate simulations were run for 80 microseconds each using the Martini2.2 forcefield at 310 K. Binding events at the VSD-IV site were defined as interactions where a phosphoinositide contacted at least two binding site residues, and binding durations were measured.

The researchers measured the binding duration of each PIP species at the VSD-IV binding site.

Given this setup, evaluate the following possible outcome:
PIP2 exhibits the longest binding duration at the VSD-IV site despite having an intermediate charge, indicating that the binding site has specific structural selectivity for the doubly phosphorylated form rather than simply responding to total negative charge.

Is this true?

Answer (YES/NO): YES